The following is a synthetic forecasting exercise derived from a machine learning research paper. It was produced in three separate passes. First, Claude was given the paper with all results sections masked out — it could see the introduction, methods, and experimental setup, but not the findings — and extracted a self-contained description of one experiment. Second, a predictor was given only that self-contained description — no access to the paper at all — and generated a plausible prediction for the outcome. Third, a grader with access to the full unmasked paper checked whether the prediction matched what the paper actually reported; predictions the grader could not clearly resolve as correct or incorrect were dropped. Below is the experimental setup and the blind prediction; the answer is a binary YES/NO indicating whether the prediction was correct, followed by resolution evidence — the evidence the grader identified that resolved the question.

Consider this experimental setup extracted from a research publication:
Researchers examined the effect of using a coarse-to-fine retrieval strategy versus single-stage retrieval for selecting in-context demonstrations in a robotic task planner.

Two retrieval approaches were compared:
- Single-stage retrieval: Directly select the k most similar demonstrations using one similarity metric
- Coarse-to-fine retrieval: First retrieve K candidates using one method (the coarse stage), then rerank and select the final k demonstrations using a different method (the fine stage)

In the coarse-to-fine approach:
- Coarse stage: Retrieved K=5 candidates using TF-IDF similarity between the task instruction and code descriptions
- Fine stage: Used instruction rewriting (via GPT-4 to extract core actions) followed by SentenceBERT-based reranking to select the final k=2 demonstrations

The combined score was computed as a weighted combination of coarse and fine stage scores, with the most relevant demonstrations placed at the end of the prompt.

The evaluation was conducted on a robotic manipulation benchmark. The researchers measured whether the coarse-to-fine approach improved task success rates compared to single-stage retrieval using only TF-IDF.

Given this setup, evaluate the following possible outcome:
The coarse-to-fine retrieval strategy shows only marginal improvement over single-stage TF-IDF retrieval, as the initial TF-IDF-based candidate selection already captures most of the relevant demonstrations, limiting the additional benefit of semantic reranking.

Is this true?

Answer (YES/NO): NO